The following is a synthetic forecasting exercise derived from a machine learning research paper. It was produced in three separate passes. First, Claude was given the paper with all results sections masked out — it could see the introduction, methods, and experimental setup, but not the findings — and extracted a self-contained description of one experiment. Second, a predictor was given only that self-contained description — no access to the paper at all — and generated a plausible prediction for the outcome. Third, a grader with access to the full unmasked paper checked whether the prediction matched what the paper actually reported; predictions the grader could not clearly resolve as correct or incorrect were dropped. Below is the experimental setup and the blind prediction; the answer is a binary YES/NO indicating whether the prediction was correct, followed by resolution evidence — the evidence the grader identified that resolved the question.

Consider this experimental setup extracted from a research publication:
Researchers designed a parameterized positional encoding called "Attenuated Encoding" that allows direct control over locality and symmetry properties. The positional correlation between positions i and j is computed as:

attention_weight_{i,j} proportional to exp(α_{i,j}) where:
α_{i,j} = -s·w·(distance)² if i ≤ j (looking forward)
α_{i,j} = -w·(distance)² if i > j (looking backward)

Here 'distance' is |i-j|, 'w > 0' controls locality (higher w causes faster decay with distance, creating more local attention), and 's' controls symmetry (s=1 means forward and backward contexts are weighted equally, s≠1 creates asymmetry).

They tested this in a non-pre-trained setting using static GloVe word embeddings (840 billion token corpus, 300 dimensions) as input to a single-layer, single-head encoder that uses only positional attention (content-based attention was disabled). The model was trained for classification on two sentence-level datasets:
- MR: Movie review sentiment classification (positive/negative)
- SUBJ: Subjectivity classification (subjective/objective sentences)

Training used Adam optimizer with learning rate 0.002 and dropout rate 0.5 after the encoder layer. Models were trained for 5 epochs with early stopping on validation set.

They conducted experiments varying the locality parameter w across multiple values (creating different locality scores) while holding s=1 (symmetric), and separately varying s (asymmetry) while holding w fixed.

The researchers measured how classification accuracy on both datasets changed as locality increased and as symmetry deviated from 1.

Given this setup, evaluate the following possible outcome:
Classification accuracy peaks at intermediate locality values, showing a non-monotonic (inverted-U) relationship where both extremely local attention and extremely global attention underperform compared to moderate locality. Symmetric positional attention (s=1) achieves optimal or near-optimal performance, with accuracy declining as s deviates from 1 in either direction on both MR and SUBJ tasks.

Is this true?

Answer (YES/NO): NO